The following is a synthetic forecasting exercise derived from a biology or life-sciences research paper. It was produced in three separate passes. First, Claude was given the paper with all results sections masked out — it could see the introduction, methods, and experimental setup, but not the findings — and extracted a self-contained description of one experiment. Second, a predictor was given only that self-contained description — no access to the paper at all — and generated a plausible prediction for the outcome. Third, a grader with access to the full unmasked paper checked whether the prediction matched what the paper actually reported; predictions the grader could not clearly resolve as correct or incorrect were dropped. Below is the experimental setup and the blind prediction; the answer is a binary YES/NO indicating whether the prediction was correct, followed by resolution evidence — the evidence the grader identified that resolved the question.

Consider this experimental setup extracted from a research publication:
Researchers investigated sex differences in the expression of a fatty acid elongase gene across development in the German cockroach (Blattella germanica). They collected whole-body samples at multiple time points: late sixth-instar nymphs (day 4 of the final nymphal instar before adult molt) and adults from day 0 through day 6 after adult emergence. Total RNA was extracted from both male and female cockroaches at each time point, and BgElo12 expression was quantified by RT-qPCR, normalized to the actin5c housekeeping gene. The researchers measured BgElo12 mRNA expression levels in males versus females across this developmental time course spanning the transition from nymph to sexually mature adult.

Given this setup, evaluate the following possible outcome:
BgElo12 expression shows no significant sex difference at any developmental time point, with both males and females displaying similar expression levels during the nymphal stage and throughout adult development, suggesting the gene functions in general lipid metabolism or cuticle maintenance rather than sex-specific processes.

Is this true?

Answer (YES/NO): NO